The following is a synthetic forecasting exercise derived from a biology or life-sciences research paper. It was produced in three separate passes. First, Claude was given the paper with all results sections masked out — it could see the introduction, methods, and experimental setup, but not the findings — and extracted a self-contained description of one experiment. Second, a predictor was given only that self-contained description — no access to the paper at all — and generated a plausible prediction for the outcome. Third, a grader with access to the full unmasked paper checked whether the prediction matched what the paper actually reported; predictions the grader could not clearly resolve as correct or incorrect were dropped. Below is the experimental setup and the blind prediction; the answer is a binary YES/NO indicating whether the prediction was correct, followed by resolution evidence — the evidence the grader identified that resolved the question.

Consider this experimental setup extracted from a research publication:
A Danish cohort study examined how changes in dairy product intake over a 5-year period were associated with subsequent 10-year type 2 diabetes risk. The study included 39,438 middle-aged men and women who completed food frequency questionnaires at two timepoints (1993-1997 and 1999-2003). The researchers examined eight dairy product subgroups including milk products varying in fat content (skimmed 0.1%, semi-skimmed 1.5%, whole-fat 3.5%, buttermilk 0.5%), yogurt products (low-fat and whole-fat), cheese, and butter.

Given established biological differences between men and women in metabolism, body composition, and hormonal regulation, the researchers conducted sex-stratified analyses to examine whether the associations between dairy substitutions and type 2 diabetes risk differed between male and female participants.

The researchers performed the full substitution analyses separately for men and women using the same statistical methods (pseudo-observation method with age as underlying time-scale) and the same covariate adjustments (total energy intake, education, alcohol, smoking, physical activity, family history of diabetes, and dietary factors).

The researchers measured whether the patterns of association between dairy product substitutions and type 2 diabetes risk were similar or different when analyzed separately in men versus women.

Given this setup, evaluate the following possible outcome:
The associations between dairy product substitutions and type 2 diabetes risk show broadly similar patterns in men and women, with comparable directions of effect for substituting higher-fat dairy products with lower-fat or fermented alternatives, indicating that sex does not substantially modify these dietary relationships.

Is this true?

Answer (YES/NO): NO